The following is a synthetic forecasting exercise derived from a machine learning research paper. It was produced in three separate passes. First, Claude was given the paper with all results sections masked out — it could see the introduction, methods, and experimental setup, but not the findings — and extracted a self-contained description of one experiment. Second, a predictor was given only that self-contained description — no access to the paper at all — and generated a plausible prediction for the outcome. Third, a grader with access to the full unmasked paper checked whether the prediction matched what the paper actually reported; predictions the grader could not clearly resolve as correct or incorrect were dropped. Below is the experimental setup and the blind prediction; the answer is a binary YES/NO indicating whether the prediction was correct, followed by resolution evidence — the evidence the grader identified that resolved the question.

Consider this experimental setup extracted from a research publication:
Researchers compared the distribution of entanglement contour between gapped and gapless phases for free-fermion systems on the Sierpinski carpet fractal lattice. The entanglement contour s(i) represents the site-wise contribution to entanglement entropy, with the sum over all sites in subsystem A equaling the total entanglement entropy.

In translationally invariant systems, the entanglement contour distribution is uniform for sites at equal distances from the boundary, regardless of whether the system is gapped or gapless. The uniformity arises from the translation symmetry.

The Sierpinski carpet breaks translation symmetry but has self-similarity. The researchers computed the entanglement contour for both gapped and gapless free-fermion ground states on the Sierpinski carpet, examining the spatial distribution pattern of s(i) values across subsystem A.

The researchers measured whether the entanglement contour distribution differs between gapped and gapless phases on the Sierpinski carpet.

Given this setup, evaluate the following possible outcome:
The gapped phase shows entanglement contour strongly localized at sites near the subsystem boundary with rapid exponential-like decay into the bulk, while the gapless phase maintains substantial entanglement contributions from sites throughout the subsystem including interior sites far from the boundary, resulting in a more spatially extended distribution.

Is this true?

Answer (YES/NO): YES